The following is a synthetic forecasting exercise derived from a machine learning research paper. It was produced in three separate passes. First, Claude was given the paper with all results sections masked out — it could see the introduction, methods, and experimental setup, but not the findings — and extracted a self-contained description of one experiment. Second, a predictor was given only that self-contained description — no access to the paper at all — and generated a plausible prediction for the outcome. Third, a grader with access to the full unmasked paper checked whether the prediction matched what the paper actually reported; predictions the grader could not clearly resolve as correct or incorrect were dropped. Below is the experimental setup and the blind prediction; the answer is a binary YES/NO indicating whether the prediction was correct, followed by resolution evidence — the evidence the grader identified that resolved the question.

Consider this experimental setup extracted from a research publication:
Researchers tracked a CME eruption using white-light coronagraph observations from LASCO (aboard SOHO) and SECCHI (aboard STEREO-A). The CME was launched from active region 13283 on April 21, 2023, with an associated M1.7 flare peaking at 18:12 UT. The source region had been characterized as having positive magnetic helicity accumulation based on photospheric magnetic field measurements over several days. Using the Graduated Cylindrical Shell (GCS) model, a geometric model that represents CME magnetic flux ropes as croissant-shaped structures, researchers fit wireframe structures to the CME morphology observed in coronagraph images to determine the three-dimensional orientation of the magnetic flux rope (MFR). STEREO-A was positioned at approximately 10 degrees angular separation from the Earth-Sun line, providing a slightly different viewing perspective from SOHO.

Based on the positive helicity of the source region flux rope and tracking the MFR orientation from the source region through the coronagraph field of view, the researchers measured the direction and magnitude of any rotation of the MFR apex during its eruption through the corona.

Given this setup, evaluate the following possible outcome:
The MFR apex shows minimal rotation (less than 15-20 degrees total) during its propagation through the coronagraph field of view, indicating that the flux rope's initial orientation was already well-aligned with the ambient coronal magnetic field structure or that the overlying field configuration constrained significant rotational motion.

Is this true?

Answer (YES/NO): NO